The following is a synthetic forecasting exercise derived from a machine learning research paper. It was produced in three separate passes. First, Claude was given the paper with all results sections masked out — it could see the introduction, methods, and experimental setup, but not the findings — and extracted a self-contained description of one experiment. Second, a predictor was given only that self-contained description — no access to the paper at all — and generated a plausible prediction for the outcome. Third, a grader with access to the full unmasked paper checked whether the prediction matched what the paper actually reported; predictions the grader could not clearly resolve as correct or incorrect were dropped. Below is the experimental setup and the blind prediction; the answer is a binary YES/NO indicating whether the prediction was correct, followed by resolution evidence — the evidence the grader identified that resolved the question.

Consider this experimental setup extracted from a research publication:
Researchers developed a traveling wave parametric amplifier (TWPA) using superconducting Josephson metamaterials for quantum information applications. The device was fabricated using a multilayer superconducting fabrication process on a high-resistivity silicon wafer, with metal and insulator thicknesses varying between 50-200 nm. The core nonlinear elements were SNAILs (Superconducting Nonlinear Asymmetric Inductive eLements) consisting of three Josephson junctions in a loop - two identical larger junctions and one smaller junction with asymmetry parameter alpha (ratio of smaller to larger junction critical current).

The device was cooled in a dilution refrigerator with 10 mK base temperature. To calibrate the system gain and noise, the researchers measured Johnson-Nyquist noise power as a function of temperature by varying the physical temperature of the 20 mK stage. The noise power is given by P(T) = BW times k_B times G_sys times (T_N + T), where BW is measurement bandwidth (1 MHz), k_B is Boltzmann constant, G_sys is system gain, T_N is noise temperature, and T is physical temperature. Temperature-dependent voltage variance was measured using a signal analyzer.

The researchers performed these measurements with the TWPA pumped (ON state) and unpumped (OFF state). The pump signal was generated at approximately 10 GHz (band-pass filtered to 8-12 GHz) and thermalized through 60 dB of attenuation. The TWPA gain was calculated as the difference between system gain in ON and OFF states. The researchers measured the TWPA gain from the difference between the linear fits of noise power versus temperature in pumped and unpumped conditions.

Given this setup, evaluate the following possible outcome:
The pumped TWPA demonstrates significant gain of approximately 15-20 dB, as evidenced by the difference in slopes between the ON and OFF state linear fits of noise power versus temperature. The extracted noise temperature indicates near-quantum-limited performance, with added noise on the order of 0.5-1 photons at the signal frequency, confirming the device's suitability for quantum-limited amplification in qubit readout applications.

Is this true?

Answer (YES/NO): NO